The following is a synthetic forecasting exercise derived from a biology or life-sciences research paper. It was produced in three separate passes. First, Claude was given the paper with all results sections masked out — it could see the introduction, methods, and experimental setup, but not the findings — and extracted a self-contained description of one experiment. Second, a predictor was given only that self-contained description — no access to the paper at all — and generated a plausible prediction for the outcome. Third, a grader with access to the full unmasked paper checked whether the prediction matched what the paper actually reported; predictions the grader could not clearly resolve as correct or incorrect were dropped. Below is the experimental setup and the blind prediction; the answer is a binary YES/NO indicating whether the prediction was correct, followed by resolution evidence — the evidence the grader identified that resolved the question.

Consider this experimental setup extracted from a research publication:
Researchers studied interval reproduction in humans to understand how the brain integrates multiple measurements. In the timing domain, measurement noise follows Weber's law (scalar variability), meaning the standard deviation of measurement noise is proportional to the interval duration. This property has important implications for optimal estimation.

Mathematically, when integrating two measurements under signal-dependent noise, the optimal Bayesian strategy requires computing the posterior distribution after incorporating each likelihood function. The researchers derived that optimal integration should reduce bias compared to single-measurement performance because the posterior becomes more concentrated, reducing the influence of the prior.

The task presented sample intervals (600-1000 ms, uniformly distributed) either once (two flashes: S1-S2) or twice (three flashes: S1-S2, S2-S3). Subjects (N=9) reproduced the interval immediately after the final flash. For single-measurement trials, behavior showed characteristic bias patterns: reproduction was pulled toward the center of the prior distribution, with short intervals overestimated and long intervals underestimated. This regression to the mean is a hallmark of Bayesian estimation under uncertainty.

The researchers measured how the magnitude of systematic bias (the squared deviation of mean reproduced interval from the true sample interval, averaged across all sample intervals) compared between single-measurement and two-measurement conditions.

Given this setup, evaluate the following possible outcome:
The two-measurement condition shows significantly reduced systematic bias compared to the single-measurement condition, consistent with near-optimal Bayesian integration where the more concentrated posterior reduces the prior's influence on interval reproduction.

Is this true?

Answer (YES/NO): NO